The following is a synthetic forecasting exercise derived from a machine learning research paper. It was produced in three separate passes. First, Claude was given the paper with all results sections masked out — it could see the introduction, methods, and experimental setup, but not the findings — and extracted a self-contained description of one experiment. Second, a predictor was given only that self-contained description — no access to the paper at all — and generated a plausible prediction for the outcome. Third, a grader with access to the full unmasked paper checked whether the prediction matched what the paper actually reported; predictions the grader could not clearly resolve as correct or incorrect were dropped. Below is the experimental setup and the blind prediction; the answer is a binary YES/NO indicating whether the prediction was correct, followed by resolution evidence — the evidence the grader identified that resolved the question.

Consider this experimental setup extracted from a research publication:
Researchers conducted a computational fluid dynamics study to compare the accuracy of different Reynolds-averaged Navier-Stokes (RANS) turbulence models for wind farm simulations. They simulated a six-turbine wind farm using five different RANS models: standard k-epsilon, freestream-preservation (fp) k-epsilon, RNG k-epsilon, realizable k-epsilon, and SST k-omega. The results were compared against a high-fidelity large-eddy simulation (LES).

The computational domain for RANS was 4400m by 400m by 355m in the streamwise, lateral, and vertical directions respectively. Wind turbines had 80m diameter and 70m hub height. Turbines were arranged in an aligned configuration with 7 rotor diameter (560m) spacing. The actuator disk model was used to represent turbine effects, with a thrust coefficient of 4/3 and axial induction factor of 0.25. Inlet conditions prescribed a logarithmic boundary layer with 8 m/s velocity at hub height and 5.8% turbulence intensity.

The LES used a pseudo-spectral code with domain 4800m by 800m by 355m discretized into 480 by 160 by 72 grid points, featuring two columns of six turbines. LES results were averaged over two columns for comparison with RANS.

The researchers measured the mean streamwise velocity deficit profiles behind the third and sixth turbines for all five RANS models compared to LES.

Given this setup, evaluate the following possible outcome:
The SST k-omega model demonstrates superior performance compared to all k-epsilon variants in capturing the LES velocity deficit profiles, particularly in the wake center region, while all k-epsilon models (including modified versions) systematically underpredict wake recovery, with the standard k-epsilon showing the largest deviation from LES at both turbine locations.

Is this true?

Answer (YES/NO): NO